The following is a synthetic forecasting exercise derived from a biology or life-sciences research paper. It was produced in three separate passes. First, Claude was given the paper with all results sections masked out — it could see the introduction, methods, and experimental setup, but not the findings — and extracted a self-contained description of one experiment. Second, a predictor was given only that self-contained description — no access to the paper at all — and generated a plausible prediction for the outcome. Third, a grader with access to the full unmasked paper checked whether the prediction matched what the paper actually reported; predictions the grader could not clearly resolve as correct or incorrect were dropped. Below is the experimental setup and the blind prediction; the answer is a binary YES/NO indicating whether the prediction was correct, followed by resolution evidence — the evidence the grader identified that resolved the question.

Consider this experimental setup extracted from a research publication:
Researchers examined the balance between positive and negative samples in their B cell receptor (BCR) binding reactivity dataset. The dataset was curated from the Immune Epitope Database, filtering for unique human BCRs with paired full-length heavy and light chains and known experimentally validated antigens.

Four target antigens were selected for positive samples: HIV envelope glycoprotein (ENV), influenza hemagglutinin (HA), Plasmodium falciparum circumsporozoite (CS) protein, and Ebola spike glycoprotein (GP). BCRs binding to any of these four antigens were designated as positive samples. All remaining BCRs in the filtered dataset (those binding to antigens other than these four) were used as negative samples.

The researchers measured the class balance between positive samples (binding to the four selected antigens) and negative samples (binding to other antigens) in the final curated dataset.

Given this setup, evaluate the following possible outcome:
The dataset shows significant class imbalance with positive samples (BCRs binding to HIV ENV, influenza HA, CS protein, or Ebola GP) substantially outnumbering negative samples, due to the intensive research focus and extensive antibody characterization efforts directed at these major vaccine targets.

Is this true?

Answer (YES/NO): NO